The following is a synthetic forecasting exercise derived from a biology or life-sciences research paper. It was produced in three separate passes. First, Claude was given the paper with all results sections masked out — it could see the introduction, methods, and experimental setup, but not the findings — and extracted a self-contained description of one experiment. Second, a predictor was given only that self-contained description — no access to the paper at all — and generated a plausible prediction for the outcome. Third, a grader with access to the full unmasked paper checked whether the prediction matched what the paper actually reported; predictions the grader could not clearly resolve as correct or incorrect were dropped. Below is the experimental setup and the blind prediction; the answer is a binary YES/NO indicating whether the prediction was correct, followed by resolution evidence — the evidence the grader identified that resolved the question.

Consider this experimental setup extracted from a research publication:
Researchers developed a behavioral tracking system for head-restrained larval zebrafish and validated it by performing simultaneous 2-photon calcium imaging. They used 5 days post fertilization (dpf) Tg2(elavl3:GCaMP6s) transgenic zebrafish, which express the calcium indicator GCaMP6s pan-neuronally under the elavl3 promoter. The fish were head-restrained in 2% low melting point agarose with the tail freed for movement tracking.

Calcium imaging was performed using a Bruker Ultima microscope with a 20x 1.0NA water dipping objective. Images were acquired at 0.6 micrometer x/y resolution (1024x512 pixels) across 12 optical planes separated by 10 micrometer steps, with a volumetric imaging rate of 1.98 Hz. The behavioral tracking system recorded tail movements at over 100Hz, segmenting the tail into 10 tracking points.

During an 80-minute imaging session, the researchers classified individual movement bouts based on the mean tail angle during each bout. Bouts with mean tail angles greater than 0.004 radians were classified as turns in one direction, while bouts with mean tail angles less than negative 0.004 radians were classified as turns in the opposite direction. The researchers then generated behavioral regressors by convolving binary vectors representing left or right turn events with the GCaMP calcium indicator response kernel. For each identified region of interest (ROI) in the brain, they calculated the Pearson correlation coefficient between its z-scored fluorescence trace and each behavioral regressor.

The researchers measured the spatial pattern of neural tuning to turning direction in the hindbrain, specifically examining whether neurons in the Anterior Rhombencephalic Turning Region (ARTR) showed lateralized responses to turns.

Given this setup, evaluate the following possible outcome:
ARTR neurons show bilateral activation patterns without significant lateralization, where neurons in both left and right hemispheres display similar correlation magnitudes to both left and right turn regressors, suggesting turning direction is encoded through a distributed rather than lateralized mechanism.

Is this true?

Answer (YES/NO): NO